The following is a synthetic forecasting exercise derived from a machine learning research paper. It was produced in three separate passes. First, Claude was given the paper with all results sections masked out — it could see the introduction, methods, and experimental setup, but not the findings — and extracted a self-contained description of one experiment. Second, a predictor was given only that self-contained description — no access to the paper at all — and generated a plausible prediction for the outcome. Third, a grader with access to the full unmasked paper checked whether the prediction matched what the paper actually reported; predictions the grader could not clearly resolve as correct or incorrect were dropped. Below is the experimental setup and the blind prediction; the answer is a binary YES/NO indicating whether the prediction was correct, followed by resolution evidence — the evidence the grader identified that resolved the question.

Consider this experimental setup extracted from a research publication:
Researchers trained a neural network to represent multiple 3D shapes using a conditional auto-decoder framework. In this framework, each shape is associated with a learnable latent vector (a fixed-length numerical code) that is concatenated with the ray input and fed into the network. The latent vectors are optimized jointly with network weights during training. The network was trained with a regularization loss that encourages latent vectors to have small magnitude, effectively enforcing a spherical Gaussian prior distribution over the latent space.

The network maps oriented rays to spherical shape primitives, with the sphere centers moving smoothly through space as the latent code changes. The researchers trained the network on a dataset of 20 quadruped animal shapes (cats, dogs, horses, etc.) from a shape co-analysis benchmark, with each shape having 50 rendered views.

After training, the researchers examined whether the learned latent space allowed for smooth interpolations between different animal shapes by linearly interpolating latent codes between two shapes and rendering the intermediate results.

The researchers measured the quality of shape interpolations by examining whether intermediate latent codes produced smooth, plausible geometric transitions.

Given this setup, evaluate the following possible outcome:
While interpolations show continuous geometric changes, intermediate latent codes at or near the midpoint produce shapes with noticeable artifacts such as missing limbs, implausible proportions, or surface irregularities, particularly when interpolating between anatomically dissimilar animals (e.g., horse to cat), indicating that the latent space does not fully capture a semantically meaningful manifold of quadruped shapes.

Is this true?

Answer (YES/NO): NO